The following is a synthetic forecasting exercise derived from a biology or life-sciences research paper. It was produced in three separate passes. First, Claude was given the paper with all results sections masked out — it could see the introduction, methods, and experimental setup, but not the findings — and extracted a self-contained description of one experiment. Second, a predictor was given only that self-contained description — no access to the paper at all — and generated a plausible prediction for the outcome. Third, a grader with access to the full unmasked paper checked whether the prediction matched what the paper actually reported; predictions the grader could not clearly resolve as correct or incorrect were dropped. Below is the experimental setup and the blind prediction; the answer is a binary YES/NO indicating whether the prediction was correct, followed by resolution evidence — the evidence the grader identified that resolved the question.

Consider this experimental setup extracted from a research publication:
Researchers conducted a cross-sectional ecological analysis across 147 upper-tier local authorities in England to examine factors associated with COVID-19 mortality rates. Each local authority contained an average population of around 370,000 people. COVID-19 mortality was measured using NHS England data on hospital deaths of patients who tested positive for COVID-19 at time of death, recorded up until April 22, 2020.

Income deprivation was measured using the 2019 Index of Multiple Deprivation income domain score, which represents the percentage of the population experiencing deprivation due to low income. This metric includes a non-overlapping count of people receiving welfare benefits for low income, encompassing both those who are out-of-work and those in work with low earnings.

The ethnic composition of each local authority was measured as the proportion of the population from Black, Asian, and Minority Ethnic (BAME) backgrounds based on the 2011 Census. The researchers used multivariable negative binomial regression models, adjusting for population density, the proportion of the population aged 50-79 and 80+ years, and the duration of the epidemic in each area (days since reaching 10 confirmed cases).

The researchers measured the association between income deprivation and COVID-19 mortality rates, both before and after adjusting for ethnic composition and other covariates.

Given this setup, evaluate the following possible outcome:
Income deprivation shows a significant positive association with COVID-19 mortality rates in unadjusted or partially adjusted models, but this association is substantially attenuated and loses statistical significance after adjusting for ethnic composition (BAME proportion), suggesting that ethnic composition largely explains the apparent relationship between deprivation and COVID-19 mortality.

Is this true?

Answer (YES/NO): NO